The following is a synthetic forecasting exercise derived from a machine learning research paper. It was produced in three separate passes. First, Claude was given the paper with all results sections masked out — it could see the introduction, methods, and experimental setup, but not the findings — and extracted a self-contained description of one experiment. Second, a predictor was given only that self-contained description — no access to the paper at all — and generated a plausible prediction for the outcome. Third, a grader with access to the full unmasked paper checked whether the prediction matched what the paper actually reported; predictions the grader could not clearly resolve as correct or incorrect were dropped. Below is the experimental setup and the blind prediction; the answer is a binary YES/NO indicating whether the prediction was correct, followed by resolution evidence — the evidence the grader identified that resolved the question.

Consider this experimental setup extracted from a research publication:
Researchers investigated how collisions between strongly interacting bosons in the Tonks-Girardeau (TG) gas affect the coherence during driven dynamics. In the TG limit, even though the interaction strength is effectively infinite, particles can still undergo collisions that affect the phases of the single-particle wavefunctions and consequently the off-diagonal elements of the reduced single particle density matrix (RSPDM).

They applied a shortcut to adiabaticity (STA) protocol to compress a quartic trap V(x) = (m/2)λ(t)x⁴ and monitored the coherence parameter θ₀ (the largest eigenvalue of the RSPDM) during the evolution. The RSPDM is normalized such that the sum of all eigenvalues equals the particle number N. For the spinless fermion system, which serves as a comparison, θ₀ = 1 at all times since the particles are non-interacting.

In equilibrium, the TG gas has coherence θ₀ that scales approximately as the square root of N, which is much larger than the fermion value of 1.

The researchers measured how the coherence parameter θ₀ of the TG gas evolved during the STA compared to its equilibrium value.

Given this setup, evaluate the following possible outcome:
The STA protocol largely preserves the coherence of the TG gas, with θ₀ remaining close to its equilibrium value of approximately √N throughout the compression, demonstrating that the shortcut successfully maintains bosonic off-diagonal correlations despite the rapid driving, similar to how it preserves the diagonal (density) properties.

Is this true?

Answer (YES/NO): NO